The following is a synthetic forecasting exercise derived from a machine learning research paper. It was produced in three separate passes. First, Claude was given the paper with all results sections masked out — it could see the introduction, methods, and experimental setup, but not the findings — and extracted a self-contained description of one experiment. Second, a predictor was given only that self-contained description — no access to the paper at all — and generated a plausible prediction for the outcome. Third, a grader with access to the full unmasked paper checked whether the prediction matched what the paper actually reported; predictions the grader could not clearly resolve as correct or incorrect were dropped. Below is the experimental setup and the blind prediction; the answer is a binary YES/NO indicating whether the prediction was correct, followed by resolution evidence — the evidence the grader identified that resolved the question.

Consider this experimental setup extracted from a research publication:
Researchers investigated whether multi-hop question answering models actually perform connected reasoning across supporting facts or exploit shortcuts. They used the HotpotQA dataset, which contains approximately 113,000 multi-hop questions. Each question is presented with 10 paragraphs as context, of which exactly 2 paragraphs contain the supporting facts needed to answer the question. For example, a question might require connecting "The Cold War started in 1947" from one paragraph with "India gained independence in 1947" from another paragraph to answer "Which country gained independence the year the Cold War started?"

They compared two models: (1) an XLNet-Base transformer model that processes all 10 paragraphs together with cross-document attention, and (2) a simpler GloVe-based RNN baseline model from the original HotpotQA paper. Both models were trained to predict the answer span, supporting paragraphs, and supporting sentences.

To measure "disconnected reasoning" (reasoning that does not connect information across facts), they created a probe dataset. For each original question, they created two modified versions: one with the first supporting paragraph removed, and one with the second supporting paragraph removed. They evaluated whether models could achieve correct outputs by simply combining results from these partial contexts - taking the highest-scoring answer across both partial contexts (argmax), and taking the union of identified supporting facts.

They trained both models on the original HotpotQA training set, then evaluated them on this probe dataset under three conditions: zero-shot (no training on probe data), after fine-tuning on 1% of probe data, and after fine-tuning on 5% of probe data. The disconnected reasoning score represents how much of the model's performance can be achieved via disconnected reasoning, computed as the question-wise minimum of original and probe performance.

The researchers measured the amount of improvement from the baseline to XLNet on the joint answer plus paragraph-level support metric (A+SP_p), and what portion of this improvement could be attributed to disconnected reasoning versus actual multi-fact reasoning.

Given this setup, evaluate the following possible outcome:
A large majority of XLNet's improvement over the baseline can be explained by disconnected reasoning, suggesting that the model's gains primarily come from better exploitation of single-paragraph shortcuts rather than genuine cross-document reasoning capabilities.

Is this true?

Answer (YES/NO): YES